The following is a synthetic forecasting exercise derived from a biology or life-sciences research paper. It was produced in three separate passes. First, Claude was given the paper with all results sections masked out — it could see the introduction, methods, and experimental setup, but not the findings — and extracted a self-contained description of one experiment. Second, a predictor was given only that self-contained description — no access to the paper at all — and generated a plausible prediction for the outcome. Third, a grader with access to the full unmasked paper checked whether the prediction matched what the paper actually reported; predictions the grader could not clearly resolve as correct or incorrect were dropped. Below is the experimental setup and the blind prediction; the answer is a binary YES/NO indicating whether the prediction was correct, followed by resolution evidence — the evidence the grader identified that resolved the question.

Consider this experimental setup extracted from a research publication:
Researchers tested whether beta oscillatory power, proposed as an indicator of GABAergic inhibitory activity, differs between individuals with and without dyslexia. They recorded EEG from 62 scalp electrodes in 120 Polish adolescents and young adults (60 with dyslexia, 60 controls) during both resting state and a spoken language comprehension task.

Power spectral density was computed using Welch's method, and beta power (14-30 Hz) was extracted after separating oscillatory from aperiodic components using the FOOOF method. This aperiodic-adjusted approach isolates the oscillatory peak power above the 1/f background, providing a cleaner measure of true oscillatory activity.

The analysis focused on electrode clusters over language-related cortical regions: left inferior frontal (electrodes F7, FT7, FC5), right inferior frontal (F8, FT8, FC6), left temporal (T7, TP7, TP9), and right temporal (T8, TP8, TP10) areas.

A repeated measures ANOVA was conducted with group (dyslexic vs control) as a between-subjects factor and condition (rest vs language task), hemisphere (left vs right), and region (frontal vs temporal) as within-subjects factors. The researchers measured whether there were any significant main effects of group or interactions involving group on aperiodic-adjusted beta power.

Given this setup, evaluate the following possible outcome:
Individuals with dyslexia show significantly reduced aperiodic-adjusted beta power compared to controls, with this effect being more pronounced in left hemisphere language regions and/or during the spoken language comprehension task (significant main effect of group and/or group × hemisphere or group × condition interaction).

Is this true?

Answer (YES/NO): NO